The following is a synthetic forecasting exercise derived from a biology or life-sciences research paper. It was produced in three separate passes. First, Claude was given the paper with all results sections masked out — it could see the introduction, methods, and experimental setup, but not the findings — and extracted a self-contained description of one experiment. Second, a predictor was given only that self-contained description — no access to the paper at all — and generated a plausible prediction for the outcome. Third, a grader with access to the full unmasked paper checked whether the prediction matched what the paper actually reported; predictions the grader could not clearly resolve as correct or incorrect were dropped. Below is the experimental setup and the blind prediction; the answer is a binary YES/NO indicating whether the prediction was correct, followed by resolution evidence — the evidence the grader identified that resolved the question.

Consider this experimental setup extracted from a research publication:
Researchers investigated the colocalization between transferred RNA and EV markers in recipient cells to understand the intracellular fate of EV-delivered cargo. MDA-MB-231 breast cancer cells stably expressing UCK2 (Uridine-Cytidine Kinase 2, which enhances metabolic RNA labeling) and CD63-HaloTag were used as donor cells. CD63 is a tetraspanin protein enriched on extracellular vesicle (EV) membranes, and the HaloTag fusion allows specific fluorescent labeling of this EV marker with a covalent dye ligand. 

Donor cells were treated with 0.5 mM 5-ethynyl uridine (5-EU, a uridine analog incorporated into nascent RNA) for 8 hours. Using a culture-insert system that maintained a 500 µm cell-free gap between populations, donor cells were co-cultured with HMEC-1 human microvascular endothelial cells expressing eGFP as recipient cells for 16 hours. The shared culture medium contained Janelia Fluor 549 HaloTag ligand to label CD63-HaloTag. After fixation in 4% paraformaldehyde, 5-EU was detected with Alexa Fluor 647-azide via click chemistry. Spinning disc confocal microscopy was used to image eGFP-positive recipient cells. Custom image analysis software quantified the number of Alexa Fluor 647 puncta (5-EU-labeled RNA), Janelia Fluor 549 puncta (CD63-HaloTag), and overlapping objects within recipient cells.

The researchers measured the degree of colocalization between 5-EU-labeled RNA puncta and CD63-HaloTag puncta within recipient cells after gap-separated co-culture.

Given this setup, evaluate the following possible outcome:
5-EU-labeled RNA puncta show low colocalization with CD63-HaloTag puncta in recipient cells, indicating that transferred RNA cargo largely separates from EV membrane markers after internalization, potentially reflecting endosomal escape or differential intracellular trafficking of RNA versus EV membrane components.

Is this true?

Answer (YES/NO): YES